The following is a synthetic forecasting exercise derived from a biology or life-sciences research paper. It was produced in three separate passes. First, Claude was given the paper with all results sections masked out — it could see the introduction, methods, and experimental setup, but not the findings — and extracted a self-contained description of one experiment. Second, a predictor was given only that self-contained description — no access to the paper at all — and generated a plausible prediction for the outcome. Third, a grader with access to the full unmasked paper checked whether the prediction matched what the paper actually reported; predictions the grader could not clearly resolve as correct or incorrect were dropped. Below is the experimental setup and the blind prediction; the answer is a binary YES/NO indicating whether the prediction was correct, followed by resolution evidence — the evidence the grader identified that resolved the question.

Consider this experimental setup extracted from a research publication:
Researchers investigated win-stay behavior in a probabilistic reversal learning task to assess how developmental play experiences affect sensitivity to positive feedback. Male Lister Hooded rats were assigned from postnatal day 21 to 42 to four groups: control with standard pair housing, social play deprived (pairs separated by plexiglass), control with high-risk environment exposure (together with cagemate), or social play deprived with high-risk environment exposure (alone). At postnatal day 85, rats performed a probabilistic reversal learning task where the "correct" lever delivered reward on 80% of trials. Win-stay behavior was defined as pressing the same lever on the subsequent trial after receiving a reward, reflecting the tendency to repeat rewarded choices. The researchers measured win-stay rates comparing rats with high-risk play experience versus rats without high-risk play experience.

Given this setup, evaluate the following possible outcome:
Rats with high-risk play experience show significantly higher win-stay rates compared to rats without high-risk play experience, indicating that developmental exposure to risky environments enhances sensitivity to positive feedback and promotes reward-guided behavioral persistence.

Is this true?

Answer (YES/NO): YES